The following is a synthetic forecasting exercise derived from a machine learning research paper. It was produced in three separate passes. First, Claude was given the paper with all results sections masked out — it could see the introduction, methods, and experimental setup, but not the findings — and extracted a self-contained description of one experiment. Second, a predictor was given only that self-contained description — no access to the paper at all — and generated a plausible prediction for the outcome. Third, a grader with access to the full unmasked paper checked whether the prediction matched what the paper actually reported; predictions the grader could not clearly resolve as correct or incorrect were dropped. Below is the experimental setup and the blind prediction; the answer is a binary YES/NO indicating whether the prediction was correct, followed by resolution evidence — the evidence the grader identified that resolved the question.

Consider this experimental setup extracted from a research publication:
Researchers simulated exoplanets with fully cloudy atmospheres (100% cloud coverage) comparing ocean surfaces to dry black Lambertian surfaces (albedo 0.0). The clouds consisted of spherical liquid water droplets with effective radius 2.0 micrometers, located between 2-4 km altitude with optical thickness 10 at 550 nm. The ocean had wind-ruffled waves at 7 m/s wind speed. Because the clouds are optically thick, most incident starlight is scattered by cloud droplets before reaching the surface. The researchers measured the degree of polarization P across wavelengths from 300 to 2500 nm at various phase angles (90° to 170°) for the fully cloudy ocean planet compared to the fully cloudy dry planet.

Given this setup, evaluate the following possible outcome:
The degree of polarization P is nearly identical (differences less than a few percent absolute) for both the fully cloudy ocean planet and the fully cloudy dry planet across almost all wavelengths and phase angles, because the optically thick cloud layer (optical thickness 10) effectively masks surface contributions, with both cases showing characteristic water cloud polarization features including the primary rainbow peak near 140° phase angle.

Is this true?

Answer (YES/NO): YES